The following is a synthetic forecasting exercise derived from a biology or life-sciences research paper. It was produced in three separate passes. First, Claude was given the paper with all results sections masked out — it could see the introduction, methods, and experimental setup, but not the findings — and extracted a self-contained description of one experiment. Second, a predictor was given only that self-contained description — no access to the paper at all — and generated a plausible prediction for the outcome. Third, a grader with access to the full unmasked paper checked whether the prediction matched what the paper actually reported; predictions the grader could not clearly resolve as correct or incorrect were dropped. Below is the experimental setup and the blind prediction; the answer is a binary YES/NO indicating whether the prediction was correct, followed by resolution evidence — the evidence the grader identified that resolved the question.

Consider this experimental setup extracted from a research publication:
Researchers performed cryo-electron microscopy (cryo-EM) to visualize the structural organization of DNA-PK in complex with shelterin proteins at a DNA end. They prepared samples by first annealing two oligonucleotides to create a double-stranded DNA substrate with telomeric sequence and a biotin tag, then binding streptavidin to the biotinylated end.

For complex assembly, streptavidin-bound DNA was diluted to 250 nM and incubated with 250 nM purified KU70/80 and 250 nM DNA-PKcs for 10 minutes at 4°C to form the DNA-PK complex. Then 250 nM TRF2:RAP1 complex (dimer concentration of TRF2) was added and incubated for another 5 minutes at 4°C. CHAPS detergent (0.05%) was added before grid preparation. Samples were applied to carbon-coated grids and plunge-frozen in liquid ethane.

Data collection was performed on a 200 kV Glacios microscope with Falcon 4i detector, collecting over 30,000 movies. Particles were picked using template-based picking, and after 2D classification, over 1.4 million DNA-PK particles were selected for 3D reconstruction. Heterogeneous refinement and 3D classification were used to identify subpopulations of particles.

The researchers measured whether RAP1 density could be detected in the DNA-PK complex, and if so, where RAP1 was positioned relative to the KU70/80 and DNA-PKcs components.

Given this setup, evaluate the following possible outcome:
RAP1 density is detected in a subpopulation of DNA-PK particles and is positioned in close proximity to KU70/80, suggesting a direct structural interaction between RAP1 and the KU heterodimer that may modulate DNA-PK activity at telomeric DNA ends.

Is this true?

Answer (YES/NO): YES